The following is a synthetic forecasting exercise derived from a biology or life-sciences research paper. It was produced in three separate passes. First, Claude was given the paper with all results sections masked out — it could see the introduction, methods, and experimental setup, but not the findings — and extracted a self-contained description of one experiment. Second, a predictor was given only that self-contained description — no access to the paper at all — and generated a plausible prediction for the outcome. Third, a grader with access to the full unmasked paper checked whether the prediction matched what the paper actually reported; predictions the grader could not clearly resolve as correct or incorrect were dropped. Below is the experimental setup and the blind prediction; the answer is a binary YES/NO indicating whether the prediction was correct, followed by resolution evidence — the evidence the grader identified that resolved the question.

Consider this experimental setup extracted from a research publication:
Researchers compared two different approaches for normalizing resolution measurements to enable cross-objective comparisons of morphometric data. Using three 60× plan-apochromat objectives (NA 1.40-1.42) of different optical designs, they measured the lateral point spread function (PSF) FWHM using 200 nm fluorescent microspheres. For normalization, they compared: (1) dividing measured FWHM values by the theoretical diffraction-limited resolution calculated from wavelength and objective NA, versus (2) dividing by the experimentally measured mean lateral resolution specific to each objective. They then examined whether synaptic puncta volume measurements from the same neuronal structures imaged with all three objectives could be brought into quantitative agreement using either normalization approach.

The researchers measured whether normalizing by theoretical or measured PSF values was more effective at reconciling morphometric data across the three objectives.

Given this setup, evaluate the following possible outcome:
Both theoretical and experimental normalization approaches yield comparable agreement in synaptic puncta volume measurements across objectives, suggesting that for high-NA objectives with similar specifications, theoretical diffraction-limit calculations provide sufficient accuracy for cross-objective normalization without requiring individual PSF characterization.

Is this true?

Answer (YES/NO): NO